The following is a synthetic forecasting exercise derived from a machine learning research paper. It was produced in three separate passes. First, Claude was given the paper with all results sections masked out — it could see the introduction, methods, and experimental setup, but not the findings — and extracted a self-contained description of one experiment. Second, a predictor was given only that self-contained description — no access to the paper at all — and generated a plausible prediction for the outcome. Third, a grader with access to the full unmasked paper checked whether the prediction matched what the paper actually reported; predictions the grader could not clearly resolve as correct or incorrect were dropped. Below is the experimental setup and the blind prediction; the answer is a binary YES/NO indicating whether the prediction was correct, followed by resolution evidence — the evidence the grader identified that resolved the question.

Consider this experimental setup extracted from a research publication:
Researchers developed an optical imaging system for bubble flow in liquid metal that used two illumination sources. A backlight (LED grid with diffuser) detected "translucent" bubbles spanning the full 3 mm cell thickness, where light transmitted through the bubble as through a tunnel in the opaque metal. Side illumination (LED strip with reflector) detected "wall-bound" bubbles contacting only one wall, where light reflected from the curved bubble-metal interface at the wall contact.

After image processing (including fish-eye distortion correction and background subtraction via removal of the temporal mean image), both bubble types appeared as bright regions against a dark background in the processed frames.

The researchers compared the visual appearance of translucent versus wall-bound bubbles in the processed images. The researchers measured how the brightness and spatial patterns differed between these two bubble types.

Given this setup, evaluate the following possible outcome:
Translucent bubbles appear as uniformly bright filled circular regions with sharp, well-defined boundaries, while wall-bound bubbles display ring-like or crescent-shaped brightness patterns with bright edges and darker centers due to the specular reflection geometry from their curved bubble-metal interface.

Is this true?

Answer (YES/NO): NO